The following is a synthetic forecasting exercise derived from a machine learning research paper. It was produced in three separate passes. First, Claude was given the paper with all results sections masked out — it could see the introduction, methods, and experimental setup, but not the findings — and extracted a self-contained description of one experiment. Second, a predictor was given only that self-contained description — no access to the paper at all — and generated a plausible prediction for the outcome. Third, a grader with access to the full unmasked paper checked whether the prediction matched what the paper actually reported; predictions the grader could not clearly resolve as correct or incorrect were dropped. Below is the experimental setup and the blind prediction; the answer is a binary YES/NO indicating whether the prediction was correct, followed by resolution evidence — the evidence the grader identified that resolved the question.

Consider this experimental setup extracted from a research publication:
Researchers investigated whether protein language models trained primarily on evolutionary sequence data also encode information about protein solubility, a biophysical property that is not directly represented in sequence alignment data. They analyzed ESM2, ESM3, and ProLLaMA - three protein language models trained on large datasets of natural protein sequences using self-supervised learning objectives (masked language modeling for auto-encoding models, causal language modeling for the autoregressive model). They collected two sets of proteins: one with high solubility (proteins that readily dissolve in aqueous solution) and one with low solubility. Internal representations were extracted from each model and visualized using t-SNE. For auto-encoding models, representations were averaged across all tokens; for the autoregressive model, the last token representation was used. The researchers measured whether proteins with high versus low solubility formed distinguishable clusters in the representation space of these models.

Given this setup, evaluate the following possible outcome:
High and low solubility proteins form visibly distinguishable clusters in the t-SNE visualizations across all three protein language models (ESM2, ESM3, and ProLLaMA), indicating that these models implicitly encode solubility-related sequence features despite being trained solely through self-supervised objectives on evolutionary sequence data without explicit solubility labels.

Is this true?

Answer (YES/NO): YES